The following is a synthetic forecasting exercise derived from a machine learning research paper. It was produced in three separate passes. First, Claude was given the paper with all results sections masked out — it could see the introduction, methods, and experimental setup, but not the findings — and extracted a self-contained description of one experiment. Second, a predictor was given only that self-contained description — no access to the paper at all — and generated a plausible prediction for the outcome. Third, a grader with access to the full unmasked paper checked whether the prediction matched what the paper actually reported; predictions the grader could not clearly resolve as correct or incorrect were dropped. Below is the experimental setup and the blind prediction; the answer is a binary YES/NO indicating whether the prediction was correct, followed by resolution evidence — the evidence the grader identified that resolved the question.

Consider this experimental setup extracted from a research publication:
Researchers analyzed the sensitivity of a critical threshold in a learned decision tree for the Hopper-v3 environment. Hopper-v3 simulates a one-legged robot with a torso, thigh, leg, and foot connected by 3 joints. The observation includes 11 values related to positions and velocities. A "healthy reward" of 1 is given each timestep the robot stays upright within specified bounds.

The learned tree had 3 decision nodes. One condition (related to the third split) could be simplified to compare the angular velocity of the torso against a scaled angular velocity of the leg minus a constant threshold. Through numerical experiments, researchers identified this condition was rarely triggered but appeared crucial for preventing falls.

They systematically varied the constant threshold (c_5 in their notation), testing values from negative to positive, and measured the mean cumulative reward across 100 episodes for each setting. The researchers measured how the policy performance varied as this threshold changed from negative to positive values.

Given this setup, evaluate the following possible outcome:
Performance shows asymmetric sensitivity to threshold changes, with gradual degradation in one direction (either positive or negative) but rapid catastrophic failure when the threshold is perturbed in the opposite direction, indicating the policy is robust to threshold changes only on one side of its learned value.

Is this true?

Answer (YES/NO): NO